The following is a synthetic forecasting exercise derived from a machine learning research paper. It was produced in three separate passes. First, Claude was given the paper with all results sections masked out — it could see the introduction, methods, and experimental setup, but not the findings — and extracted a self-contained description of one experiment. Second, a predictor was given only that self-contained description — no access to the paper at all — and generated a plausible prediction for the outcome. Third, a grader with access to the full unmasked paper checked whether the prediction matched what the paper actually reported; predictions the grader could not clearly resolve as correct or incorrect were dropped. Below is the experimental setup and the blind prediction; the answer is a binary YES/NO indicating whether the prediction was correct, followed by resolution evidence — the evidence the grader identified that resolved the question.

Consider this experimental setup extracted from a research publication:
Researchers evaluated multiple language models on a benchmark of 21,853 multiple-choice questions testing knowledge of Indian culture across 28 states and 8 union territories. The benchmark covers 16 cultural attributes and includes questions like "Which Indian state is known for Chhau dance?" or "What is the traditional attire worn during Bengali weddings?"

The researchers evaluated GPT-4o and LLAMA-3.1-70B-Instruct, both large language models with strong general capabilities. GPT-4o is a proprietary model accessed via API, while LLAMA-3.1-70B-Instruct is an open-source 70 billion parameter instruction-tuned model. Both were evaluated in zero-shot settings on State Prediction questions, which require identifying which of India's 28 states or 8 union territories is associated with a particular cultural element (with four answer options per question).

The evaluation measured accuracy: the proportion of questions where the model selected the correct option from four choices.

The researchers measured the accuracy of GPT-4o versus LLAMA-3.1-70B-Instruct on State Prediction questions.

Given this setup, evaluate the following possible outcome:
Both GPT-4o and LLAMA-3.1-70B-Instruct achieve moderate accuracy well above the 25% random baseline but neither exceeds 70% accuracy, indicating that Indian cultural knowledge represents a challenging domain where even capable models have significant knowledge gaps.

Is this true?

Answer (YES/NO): NO